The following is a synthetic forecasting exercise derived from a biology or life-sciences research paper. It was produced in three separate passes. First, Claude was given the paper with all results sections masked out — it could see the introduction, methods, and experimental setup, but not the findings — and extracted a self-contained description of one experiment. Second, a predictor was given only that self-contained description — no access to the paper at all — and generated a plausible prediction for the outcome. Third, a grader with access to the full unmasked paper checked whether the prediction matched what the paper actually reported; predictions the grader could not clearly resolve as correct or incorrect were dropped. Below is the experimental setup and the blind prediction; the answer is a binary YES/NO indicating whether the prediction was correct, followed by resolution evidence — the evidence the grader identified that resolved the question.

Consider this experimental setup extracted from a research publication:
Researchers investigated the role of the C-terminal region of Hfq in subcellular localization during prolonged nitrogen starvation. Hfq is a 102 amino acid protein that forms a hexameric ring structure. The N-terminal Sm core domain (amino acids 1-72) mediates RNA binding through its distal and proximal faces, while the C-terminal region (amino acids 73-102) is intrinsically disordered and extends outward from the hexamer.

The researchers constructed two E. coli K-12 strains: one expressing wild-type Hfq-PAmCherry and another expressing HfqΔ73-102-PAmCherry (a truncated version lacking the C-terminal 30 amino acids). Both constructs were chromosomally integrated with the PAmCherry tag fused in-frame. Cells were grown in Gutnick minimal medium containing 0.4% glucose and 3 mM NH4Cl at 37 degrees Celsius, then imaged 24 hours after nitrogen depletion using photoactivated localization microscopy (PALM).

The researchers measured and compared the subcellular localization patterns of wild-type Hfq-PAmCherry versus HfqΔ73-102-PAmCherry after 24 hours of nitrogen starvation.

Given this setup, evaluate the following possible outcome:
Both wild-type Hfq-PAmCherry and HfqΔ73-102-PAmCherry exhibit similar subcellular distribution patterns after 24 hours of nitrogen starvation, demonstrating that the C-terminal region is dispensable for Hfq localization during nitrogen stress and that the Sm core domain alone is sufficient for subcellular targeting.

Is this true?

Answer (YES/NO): YES